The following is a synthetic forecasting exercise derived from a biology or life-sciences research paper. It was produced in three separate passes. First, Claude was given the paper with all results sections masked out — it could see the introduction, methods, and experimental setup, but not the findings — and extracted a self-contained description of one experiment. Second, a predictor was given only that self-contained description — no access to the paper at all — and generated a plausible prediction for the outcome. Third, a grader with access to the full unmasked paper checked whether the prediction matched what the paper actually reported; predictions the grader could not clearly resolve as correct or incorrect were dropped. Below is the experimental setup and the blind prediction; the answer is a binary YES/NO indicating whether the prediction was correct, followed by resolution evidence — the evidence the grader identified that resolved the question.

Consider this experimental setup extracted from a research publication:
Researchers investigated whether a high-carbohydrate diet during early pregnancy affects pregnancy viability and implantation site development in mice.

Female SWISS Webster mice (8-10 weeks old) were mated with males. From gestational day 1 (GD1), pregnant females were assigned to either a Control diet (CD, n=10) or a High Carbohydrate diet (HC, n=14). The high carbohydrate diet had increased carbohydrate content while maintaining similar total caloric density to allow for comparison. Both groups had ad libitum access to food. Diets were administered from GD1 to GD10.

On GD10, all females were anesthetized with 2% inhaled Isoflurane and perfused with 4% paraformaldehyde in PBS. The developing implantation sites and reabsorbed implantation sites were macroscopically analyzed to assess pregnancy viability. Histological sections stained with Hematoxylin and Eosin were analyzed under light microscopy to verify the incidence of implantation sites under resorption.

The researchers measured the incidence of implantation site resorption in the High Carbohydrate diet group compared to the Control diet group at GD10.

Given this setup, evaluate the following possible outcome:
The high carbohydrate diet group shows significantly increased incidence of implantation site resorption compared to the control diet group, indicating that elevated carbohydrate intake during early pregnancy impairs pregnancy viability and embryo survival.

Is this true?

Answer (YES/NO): NO